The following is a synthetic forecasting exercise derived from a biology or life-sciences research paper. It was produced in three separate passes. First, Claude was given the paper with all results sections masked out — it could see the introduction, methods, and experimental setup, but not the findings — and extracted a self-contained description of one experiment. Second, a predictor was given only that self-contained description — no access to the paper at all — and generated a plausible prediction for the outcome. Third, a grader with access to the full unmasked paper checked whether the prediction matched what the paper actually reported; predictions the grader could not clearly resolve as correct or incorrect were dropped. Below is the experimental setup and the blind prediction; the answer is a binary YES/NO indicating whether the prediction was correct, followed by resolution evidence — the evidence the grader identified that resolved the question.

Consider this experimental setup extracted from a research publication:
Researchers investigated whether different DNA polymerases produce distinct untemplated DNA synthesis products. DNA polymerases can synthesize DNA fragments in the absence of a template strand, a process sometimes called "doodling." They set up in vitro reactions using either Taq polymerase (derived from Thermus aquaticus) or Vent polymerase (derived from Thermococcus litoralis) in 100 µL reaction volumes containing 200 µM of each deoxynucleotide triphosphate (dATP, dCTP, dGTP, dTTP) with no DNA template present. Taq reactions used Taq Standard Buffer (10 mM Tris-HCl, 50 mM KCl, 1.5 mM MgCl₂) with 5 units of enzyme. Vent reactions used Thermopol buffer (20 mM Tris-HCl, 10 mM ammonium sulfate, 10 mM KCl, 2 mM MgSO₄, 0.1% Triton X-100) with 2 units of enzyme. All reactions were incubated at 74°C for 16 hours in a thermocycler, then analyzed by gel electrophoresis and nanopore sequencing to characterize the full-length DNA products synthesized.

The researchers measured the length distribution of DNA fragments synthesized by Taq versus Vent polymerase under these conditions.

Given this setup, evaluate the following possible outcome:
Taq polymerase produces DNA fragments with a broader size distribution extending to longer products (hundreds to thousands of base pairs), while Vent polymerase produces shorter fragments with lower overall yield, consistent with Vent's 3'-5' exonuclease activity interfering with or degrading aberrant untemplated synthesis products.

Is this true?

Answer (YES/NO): NO